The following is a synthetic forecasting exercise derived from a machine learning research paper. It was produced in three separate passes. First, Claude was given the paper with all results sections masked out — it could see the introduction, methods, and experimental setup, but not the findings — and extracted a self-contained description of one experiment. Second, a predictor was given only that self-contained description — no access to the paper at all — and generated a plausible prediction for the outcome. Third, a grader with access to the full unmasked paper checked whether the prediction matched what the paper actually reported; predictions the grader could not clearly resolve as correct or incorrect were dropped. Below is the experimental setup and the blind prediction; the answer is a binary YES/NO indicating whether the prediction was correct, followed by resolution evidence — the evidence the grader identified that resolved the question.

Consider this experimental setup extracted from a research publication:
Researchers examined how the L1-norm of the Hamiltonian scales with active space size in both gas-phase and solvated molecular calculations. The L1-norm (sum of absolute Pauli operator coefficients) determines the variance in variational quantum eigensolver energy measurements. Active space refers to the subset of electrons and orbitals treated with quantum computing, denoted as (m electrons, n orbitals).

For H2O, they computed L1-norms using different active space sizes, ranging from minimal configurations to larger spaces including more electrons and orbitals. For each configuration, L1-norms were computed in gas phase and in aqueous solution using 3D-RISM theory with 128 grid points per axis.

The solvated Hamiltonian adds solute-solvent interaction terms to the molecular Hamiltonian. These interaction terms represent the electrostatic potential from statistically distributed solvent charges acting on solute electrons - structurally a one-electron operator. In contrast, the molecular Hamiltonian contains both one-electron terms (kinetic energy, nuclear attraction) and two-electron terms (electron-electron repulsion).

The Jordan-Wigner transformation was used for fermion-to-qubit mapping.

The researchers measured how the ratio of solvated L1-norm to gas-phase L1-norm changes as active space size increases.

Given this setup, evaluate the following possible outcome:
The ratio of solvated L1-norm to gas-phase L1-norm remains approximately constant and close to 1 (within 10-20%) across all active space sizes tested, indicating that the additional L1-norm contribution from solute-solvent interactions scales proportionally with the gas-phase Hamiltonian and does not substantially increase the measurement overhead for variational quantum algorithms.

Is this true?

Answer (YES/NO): YES